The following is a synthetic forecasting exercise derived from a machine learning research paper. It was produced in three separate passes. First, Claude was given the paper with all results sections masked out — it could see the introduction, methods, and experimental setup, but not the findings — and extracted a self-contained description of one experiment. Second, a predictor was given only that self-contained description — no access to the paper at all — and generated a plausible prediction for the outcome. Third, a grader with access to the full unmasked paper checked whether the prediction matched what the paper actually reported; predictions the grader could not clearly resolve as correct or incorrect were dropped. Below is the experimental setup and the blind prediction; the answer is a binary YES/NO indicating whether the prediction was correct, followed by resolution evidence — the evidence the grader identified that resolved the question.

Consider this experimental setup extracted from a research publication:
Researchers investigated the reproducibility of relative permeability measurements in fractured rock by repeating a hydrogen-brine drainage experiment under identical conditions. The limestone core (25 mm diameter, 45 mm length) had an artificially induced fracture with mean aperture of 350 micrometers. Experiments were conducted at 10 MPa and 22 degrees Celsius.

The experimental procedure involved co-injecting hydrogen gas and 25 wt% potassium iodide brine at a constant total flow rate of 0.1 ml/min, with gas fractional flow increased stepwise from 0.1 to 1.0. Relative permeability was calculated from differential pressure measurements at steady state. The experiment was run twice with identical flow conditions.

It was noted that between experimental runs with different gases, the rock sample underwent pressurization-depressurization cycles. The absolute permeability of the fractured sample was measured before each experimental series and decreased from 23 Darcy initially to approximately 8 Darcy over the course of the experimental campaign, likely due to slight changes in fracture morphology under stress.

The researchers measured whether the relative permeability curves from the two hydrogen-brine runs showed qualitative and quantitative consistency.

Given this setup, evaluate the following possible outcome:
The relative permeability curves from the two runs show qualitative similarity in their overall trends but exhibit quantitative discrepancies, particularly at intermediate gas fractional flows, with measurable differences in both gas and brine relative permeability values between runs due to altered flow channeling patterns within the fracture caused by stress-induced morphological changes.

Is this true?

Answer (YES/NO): NO